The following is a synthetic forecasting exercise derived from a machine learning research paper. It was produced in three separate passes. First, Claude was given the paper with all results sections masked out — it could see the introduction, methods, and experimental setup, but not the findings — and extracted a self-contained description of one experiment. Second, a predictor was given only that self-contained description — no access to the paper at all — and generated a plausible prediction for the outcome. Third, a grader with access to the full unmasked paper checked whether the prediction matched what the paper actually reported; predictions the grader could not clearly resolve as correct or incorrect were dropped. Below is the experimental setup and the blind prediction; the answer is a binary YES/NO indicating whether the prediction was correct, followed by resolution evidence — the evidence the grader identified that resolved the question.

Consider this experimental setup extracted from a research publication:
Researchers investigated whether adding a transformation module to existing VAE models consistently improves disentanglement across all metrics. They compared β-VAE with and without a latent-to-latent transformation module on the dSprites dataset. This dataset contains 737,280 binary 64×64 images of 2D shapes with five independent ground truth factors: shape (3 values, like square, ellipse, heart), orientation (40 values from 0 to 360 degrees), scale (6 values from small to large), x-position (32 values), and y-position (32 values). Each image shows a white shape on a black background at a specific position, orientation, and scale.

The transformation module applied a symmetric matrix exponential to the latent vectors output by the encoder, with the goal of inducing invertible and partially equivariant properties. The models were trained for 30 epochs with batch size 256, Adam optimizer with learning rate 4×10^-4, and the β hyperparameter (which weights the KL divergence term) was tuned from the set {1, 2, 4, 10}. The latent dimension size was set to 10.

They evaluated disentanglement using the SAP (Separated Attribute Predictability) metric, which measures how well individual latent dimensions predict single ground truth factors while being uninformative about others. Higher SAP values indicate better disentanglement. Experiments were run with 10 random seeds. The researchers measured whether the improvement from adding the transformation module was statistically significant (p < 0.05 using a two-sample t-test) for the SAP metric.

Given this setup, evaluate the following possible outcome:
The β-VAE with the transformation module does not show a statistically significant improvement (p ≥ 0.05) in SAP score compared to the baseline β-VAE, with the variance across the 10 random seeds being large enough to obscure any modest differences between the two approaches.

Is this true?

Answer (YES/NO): NO